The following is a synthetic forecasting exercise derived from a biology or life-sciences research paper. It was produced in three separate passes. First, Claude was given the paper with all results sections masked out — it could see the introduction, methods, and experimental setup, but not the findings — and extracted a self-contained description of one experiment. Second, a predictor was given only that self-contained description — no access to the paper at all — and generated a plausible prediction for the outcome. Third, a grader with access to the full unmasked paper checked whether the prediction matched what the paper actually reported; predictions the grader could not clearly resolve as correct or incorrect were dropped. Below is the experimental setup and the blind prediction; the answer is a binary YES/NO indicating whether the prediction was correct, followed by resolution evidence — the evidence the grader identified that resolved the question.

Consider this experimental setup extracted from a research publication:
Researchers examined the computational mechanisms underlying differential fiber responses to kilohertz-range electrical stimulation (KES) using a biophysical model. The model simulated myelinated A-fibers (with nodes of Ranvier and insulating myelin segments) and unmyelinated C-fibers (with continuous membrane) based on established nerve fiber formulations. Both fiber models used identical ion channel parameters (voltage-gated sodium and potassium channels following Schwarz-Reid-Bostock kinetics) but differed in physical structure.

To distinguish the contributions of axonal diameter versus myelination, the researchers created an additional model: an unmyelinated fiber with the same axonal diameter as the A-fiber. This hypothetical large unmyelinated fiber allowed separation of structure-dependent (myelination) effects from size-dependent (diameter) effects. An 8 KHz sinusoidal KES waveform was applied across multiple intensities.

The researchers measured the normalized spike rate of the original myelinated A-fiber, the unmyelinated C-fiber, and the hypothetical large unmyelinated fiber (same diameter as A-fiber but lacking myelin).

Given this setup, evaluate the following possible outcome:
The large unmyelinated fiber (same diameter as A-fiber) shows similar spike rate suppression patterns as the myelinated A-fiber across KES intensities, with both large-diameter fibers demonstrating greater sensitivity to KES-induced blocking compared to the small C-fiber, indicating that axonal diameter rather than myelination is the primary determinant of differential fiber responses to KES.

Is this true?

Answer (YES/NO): NO